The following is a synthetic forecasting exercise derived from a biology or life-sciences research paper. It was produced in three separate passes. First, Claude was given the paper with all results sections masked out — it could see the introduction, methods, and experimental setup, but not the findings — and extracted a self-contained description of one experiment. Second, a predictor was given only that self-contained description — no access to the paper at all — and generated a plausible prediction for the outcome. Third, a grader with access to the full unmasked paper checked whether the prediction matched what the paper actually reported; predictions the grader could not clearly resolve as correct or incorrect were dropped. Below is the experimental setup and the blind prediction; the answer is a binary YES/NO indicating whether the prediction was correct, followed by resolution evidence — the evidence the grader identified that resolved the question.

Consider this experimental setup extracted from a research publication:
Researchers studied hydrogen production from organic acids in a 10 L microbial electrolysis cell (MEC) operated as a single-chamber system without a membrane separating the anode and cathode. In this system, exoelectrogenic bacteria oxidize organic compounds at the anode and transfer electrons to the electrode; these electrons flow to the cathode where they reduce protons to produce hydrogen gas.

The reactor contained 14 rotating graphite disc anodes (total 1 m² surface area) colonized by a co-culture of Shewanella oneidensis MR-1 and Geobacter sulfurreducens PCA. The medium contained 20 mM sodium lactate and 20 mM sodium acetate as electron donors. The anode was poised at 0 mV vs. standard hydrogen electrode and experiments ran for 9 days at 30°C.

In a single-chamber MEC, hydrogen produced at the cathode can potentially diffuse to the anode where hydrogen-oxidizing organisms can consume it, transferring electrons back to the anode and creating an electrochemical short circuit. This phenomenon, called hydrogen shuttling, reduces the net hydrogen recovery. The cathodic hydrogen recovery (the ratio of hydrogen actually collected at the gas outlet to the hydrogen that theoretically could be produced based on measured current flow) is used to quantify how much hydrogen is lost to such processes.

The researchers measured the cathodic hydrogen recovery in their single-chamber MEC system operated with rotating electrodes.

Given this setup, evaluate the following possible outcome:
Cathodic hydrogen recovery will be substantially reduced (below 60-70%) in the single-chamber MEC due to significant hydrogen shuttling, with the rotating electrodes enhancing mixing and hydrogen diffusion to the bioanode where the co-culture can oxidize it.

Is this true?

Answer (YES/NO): YES